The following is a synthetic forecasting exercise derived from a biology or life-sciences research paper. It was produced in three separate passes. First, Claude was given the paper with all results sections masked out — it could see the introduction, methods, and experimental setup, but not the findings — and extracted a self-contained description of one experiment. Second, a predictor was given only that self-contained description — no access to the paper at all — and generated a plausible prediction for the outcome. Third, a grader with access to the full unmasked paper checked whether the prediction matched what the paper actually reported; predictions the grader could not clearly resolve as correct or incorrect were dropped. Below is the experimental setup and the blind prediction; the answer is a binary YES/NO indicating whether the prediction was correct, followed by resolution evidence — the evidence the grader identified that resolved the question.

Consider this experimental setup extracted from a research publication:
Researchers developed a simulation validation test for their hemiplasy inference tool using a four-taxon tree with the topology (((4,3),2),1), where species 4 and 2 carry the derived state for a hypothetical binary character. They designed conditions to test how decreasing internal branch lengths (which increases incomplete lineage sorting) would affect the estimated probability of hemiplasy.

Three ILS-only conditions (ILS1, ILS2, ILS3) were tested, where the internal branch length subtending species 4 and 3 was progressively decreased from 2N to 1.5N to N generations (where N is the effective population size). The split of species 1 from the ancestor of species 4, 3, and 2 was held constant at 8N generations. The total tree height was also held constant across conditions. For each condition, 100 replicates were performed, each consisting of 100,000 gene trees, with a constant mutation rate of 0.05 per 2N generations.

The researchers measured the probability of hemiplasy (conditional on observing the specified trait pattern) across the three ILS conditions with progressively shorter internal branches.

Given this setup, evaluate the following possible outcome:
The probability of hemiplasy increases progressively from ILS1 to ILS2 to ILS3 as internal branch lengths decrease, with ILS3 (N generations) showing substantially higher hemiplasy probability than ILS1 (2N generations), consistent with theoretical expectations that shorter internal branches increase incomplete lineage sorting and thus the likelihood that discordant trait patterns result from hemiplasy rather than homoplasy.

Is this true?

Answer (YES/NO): YES